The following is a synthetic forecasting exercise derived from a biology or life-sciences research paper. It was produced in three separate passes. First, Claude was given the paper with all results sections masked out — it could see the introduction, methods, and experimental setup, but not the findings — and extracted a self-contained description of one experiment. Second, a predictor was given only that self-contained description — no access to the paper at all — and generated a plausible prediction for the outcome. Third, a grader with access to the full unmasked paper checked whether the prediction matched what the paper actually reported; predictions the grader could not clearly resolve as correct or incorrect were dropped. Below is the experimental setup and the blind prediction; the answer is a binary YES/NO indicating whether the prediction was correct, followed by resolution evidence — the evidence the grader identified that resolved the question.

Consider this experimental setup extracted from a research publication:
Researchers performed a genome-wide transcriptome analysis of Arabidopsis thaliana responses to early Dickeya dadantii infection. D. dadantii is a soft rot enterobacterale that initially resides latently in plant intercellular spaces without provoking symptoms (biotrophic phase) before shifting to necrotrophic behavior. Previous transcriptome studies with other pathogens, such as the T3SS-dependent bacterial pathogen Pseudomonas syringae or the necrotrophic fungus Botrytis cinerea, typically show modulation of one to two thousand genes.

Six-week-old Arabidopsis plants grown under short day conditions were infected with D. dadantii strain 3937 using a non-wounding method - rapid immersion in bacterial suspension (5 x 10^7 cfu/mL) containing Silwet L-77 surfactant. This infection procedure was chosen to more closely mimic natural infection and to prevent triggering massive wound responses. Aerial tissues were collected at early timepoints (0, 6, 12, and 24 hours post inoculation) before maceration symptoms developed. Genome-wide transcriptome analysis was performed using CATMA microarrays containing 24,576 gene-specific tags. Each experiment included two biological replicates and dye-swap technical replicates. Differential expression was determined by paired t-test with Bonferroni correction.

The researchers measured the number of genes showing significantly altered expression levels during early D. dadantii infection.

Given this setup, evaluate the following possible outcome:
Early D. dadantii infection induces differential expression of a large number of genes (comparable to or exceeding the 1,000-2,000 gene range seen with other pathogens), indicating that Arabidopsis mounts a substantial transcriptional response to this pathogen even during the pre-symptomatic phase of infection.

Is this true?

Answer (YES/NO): NO